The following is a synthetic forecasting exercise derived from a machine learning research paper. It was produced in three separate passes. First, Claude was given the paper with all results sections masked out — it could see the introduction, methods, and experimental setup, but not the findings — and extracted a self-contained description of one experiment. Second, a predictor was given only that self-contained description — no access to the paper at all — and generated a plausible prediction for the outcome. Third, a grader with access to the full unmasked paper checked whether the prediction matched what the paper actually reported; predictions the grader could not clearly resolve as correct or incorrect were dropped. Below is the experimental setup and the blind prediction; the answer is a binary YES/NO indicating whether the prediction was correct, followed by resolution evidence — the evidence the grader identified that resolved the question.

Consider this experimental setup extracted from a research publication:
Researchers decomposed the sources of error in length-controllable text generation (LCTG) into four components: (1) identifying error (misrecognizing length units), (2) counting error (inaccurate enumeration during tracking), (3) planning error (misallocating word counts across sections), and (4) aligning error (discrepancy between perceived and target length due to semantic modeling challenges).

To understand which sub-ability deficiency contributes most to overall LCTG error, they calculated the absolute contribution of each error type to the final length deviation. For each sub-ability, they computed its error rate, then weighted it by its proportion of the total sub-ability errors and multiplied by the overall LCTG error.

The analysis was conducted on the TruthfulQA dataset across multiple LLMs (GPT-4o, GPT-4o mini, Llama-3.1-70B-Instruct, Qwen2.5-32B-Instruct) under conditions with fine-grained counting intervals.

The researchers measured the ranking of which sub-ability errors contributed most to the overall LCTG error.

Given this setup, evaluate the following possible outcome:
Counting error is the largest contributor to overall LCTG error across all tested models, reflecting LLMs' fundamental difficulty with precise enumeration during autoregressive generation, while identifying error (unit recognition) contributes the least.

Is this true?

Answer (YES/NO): NO